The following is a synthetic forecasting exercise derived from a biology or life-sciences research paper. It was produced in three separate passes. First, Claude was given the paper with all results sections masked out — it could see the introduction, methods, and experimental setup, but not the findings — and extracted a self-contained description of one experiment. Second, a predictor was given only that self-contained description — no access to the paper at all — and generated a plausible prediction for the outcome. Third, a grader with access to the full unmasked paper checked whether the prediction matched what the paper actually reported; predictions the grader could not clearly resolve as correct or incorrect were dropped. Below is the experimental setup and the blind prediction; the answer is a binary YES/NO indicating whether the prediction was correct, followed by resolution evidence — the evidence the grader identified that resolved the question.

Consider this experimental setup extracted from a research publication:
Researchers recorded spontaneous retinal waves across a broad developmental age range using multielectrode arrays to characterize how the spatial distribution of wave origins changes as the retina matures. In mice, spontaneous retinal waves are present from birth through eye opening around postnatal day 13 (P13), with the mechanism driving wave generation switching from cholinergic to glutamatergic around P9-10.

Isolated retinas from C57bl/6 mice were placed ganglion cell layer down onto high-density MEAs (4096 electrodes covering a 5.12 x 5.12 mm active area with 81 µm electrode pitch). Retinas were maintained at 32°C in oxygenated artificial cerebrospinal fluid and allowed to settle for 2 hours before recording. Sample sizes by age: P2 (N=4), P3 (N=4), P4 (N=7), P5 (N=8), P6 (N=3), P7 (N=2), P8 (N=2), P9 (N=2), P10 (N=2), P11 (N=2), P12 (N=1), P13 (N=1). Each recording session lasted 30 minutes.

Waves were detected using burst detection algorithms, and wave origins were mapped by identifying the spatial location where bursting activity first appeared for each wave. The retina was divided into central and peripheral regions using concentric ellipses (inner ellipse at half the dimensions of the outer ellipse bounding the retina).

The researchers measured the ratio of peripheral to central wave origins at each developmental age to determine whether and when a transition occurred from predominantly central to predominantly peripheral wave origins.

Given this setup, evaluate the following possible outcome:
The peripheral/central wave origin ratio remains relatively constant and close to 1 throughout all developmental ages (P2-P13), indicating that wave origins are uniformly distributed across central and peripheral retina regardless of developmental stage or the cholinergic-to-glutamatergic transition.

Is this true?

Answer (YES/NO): NO